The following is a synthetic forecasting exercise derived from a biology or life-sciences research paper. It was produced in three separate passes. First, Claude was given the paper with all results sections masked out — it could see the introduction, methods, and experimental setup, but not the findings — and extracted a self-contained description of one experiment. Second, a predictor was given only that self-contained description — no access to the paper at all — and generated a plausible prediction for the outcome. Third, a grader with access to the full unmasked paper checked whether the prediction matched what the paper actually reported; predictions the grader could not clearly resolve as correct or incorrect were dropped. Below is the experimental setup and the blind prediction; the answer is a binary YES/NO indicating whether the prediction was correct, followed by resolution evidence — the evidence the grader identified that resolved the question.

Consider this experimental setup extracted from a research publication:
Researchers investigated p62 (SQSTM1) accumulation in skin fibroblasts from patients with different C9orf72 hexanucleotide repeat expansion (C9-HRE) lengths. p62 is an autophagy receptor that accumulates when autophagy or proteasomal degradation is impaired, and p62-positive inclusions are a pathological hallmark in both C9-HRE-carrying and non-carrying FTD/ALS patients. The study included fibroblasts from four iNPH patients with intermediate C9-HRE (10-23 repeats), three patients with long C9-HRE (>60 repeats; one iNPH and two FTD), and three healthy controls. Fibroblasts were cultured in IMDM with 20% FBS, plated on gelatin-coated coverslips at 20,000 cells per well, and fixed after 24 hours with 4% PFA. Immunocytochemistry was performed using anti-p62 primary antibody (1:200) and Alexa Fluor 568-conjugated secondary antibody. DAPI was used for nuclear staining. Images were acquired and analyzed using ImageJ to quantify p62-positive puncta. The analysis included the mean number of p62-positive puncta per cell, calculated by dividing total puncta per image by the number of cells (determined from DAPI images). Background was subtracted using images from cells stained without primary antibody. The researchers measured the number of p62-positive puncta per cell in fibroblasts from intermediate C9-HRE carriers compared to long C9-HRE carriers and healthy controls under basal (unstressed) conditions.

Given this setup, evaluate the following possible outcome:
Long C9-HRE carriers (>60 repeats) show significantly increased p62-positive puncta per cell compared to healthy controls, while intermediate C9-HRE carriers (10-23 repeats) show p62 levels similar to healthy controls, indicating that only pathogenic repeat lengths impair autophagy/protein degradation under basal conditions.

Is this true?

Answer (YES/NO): NO